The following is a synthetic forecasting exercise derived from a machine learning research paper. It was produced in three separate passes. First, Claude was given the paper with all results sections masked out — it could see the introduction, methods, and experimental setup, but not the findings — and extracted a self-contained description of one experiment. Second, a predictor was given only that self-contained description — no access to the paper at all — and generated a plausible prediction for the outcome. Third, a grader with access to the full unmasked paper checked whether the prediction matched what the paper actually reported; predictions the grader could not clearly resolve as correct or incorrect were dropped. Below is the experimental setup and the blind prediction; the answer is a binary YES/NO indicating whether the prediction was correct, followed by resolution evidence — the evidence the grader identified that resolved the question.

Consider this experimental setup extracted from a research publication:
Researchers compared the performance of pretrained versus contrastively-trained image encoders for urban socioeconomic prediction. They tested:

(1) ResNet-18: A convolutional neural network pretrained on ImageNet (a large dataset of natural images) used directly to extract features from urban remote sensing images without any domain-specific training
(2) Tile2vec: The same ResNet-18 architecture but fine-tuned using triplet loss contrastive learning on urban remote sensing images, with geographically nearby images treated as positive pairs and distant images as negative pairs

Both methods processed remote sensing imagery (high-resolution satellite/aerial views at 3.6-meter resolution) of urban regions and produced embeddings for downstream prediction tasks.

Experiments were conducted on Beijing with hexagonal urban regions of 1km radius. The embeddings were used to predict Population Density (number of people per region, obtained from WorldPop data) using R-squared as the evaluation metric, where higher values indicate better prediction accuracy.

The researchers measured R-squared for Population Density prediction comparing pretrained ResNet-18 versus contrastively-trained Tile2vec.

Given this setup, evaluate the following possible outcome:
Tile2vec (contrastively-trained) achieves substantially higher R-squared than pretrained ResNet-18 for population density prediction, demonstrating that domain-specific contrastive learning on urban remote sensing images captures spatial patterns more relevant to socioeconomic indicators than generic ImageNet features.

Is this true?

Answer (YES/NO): YES